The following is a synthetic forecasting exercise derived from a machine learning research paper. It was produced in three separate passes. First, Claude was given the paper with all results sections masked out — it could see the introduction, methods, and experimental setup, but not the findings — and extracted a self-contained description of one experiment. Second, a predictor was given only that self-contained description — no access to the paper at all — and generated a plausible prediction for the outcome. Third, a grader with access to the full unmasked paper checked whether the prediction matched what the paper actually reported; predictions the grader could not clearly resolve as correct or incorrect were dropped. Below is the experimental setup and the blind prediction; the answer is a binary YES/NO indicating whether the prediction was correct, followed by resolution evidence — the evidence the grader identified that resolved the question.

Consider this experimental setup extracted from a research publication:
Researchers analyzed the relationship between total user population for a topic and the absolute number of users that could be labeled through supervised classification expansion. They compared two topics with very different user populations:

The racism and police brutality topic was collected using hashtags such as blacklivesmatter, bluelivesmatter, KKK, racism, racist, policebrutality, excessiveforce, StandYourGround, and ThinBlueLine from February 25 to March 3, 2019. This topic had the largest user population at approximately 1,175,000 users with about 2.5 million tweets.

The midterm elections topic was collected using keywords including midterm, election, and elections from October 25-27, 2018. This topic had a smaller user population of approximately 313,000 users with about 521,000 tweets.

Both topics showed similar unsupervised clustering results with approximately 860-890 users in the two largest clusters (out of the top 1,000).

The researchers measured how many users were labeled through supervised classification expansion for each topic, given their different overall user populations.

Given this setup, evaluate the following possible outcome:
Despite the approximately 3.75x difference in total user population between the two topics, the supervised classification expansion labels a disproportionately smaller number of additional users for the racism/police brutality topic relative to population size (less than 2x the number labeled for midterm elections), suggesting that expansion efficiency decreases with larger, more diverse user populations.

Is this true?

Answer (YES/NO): YES